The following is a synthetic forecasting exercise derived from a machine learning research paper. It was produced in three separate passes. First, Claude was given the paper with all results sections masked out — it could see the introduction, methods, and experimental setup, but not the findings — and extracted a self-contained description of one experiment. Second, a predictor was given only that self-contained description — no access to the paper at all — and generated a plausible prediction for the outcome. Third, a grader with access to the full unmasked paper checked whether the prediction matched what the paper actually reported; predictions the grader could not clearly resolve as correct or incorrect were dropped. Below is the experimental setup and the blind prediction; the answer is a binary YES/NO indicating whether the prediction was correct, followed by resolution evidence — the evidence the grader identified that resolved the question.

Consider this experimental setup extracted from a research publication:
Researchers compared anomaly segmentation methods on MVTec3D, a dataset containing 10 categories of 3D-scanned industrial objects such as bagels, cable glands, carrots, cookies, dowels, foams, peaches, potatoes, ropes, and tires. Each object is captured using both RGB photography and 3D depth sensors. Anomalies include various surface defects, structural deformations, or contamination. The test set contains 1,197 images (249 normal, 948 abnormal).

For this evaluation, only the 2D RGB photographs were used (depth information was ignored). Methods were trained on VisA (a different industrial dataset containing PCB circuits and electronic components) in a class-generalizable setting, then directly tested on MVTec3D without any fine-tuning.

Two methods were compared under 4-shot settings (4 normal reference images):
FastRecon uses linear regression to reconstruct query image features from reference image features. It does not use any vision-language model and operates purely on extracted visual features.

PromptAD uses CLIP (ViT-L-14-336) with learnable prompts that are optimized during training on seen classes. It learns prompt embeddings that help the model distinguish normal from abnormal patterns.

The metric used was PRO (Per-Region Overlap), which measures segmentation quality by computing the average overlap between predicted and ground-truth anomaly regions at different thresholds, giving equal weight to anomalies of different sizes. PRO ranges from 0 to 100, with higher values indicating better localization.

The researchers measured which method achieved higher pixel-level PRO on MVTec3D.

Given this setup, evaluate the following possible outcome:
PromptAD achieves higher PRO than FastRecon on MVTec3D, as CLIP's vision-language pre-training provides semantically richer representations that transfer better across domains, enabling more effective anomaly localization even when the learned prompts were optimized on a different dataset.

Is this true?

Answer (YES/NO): YES